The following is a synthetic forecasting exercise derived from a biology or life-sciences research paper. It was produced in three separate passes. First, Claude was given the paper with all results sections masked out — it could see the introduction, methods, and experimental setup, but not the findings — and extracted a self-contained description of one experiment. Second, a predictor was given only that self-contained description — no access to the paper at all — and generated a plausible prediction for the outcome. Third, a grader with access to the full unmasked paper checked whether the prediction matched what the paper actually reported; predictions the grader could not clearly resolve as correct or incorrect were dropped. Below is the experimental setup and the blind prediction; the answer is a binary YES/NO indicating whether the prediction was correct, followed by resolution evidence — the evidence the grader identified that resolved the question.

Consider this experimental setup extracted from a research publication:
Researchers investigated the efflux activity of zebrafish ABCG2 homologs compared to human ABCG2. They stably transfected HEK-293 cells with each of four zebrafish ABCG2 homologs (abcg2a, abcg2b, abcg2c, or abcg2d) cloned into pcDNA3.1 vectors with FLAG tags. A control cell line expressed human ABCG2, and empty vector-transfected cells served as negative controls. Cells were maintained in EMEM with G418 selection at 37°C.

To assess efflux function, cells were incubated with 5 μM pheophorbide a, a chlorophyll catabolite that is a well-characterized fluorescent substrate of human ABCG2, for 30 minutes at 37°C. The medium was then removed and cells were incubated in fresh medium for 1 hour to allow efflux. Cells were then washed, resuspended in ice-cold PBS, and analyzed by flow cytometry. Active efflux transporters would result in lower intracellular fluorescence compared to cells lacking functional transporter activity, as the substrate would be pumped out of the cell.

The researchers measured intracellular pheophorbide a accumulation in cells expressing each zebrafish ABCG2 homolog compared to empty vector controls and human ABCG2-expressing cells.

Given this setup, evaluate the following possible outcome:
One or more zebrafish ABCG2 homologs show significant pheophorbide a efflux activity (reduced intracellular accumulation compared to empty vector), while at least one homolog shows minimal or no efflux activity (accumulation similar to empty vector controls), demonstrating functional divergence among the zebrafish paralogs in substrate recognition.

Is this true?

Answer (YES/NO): YES